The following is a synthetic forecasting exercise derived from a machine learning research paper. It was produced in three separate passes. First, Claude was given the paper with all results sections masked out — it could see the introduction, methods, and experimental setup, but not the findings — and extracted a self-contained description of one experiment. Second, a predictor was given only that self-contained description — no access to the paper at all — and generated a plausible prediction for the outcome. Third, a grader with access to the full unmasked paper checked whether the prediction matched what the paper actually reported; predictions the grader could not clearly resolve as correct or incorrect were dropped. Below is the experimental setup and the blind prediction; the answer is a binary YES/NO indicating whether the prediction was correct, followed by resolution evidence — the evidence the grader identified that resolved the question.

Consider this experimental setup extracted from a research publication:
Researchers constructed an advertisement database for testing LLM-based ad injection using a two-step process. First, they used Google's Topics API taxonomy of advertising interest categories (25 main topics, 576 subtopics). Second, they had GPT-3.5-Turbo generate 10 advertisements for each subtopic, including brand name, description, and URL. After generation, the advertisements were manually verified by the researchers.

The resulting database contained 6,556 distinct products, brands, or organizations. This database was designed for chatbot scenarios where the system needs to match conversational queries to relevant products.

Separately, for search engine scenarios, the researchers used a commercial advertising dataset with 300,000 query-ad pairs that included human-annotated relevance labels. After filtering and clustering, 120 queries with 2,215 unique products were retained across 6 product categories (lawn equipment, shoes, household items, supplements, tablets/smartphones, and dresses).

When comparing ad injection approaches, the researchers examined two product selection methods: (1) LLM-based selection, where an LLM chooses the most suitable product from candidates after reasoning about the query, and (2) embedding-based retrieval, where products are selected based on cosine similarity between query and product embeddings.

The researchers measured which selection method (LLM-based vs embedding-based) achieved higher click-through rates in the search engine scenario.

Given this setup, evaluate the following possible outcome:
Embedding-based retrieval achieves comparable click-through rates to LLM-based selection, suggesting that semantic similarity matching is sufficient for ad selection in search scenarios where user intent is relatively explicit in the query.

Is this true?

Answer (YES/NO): NO